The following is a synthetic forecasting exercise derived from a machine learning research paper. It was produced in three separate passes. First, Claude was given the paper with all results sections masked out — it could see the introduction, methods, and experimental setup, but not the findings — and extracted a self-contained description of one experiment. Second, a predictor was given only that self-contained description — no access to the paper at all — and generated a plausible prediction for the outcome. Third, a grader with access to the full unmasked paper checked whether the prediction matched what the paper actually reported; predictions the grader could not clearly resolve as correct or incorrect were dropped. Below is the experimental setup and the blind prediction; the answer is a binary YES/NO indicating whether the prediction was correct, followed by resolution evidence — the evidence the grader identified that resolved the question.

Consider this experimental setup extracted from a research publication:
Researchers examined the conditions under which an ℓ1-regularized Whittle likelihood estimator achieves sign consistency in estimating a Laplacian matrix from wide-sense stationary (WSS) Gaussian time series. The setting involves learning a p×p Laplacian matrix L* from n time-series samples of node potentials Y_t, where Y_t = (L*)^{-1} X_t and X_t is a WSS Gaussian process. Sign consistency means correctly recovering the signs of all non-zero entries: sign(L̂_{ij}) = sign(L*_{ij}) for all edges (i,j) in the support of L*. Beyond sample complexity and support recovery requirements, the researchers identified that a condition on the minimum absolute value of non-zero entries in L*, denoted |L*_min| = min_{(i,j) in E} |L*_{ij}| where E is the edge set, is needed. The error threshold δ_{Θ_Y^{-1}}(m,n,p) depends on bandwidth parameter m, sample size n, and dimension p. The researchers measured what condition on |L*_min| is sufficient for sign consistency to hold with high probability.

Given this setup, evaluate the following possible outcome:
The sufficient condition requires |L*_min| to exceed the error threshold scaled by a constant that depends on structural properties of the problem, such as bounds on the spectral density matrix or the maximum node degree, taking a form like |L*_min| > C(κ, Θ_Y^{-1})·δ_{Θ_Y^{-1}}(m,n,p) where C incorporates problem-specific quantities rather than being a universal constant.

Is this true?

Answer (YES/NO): YES